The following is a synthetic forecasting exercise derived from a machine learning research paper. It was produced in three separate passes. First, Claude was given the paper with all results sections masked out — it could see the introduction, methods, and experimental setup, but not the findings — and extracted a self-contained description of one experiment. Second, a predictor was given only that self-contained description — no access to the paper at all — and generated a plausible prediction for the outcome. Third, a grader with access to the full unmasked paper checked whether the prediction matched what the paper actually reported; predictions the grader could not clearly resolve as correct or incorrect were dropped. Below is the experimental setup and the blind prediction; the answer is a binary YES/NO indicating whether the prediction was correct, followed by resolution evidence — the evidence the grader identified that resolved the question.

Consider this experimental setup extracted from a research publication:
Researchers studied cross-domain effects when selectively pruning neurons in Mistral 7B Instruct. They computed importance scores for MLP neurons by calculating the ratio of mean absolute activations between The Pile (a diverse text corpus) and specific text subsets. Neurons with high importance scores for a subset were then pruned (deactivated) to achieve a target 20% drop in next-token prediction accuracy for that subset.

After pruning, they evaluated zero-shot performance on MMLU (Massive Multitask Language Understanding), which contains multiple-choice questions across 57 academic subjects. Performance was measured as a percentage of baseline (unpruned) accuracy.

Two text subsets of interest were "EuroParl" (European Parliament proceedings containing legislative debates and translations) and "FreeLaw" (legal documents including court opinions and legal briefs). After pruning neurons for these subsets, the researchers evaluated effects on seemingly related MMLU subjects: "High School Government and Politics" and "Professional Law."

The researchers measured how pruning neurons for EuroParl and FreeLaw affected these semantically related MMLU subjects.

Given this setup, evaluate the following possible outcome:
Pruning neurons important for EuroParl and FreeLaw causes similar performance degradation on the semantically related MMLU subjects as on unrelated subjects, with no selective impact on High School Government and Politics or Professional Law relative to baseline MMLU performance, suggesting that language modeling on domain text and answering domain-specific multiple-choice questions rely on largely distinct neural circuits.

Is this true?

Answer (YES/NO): YES